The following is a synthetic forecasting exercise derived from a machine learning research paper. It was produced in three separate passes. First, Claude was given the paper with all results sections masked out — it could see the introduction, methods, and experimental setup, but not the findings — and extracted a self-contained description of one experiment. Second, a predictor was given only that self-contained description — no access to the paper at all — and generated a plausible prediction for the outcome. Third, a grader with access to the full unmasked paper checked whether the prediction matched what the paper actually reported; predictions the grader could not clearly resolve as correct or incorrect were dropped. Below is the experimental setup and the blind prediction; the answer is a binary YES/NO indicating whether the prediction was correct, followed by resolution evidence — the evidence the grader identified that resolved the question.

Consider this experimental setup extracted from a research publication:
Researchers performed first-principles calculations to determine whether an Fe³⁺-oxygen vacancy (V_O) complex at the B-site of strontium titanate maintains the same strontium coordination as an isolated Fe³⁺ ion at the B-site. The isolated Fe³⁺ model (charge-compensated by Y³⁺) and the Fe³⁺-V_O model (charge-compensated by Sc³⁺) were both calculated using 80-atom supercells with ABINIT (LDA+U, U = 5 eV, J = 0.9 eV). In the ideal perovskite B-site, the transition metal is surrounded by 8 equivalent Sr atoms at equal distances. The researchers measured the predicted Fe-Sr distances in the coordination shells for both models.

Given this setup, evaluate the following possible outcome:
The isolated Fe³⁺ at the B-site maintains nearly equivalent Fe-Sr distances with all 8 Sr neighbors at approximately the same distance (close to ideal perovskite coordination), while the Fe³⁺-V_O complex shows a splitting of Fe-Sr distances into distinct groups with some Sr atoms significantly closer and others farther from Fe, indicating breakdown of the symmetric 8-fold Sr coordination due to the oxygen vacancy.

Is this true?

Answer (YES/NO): NO